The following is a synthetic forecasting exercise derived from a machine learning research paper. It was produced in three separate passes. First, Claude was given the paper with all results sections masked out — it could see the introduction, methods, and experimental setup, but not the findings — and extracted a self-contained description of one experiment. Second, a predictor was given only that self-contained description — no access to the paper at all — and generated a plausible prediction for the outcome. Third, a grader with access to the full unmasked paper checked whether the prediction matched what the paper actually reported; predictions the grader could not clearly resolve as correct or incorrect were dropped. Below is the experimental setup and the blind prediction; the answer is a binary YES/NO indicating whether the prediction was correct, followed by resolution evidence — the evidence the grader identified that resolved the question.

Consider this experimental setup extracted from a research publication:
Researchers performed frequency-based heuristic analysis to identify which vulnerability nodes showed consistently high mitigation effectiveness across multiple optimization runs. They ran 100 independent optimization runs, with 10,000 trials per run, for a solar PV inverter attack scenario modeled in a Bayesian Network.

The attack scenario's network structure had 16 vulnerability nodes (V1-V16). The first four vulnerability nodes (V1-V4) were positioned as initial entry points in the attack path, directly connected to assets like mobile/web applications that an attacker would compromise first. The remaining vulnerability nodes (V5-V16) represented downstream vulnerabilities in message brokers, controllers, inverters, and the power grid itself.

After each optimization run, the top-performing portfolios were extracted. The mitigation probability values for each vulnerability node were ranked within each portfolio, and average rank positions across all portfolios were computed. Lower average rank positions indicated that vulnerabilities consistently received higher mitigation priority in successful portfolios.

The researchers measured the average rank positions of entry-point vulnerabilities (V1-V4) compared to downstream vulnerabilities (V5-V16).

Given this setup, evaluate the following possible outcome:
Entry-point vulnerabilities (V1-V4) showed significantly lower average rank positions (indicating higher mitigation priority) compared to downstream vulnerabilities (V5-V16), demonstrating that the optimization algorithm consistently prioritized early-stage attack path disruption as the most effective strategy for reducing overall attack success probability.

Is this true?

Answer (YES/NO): YES